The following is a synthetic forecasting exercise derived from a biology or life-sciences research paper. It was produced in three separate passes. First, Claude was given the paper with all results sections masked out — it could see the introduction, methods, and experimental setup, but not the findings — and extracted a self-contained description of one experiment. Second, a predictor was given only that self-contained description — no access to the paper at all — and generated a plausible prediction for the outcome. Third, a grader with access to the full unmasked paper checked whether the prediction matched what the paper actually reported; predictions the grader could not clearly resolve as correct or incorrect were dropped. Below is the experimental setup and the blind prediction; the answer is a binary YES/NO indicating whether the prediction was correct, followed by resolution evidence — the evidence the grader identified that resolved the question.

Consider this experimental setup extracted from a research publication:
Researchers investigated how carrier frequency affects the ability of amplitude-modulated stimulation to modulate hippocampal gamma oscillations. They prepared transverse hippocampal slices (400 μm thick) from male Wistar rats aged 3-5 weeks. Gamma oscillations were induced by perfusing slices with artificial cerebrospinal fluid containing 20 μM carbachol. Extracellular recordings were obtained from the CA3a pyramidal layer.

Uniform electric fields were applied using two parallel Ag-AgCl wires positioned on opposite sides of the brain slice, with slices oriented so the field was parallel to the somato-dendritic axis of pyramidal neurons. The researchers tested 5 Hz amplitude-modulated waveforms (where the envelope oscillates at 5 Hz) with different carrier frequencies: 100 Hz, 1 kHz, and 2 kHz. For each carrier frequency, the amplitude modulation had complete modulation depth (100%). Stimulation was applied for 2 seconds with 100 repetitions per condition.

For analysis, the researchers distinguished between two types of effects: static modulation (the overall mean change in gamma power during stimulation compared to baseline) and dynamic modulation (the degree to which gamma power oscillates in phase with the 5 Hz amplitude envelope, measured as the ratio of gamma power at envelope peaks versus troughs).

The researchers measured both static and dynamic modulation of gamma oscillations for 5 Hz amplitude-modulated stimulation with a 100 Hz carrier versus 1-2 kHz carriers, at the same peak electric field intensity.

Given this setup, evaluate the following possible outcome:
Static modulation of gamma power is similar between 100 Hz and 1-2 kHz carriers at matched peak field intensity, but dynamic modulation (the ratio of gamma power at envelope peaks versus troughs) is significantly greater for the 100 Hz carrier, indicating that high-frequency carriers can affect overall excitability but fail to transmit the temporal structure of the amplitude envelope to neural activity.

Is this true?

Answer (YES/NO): NO